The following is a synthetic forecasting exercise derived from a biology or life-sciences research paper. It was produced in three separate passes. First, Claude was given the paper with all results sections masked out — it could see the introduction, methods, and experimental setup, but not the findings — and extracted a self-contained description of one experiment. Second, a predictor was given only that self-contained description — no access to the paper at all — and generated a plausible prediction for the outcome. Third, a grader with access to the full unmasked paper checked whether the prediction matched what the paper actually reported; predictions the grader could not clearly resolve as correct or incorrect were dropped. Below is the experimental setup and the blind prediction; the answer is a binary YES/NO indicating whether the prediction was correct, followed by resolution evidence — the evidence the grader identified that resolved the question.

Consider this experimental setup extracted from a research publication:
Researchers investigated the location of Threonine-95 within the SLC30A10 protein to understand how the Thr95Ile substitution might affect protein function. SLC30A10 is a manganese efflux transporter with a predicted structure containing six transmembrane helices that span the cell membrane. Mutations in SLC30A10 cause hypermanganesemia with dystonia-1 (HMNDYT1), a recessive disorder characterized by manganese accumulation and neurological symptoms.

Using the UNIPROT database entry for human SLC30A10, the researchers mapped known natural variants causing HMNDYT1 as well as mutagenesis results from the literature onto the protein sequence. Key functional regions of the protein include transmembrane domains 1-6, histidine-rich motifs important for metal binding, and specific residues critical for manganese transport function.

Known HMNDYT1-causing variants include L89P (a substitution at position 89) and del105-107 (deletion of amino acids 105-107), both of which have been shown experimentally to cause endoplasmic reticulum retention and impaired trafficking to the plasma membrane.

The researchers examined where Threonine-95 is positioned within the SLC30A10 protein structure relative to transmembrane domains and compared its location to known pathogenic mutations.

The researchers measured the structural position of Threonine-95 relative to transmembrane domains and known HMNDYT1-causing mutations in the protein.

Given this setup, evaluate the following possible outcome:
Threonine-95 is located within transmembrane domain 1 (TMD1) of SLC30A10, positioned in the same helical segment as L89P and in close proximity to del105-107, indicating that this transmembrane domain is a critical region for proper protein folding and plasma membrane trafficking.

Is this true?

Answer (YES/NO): NO